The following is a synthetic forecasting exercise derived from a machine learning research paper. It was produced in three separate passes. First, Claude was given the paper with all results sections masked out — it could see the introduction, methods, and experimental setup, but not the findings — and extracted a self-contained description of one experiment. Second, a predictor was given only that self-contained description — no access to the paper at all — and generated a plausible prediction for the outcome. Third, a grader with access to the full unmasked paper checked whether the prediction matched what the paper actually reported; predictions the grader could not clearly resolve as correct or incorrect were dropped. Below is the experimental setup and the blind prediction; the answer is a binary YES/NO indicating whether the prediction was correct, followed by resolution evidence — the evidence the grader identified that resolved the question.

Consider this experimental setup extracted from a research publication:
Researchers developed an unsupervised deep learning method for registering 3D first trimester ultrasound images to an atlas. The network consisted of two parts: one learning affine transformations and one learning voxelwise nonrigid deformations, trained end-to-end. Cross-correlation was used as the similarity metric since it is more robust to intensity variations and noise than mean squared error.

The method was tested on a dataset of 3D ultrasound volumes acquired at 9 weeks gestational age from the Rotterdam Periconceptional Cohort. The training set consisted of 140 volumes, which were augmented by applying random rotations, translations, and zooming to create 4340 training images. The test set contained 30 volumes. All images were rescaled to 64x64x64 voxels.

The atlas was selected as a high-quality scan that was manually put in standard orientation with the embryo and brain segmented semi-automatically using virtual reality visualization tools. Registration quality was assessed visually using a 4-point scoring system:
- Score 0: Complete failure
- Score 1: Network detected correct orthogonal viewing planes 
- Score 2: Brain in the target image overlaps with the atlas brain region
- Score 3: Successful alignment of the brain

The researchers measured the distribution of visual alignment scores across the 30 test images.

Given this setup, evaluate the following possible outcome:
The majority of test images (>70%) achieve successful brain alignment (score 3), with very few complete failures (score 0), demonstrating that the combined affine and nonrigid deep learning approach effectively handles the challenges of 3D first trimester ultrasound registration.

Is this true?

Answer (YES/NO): NO